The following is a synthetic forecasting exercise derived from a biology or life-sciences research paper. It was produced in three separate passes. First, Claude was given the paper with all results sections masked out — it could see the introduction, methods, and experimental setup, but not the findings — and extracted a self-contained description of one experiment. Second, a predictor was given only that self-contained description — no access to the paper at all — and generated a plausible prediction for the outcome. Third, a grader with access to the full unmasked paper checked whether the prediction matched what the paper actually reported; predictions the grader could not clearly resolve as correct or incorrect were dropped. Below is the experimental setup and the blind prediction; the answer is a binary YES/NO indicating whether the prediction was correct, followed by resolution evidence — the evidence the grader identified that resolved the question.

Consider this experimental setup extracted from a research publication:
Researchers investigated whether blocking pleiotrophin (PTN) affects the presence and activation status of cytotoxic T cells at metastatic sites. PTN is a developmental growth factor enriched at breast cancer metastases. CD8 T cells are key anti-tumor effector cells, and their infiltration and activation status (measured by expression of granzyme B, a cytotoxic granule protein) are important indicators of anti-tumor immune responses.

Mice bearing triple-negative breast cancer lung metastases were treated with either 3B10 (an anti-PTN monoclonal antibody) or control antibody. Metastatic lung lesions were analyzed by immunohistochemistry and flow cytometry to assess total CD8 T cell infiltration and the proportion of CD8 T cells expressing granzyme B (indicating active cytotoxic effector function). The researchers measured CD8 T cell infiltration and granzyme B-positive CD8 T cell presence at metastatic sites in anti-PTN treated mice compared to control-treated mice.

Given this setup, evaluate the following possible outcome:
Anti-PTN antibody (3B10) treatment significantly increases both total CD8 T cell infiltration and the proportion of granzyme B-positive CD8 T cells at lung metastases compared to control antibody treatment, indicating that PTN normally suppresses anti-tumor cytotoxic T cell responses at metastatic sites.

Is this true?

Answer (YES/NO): YES